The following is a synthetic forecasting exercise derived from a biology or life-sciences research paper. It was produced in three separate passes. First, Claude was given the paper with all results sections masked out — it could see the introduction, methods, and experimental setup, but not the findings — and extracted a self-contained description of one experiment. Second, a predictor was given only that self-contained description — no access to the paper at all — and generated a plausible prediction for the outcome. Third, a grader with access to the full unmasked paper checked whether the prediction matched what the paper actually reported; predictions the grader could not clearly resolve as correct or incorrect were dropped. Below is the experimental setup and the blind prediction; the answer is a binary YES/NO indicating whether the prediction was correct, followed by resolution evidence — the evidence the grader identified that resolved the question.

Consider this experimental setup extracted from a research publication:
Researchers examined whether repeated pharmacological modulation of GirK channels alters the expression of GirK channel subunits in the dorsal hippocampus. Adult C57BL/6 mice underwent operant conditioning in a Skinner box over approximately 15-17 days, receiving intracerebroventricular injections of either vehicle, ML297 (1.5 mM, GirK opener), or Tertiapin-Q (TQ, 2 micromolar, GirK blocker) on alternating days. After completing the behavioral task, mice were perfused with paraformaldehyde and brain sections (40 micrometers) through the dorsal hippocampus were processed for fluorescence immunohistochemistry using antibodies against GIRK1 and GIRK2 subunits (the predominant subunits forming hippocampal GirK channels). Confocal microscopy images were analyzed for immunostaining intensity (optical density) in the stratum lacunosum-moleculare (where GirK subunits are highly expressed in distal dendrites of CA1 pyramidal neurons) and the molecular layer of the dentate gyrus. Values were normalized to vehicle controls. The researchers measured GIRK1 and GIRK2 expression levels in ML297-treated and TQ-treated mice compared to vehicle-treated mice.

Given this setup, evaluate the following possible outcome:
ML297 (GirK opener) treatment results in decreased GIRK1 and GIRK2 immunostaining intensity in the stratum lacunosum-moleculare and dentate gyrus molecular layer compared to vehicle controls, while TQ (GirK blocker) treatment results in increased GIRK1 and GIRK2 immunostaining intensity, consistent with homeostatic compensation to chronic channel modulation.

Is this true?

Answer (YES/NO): YES